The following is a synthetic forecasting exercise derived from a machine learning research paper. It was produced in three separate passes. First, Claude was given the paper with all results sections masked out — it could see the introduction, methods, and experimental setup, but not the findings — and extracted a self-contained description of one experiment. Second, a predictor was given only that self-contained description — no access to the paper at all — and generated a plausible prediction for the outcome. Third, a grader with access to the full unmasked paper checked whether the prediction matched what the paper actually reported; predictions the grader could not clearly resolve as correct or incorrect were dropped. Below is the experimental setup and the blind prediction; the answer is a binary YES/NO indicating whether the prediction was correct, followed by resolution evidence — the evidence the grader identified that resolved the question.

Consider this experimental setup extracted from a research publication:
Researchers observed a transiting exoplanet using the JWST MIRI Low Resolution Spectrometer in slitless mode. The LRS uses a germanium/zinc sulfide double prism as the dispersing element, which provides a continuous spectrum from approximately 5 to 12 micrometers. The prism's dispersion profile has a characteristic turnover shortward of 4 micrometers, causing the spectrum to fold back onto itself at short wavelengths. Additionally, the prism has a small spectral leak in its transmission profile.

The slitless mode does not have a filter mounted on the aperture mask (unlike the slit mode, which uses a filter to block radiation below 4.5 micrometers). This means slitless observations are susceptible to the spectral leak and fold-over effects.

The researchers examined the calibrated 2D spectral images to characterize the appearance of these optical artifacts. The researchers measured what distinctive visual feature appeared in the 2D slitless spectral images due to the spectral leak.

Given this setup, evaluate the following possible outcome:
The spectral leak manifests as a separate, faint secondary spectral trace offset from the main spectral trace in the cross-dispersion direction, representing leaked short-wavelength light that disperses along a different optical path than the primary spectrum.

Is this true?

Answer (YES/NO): NO